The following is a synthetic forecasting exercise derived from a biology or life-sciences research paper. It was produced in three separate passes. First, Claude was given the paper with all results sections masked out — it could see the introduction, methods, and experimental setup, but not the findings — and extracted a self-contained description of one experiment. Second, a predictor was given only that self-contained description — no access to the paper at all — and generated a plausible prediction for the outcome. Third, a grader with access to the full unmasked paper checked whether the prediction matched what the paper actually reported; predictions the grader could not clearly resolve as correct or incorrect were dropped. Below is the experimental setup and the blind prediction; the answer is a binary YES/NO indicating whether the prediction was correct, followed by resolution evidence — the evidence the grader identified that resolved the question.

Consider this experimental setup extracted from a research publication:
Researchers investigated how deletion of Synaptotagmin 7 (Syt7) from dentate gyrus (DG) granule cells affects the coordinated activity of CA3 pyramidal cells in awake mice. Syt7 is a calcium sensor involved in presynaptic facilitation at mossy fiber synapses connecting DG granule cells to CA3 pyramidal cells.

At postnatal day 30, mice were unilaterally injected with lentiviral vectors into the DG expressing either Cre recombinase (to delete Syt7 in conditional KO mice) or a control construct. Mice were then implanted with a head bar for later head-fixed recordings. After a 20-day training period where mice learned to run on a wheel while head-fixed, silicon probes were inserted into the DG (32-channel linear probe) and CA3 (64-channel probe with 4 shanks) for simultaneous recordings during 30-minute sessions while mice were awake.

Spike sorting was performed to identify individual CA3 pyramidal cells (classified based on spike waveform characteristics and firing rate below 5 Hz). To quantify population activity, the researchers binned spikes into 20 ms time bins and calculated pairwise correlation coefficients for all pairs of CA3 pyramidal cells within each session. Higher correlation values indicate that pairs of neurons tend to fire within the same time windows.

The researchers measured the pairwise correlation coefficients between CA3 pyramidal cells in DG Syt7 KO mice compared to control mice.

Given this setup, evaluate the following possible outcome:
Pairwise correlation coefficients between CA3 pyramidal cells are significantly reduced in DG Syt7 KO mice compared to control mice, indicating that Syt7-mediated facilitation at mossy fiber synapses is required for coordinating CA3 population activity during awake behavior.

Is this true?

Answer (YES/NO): YES